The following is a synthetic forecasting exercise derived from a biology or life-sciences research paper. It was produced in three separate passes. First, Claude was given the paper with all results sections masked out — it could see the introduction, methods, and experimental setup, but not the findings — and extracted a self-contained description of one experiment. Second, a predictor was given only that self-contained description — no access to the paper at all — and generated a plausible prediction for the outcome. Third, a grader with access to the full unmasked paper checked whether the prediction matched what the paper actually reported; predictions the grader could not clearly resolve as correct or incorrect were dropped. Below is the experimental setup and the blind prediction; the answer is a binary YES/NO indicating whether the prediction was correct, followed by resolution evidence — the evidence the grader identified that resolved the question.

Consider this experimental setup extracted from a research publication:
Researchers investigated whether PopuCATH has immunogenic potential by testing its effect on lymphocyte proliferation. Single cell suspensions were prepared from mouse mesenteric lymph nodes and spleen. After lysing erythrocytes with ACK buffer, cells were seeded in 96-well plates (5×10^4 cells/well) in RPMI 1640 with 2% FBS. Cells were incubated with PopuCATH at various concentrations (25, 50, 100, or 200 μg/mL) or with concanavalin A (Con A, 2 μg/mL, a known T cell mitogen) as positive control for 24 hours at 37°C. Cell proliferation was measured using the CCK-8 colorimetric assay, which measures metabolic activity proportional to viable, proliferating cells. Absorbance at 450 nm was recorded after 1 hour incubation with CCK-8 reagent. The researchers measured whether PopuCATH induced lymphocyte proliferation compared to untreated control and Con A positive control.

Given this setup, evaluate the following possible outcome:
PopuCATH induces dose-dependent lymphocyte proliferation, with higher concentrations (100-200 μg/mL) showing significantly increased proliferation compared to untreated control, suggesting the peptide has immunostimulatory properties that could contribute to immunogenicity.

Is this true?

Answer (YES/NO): NO